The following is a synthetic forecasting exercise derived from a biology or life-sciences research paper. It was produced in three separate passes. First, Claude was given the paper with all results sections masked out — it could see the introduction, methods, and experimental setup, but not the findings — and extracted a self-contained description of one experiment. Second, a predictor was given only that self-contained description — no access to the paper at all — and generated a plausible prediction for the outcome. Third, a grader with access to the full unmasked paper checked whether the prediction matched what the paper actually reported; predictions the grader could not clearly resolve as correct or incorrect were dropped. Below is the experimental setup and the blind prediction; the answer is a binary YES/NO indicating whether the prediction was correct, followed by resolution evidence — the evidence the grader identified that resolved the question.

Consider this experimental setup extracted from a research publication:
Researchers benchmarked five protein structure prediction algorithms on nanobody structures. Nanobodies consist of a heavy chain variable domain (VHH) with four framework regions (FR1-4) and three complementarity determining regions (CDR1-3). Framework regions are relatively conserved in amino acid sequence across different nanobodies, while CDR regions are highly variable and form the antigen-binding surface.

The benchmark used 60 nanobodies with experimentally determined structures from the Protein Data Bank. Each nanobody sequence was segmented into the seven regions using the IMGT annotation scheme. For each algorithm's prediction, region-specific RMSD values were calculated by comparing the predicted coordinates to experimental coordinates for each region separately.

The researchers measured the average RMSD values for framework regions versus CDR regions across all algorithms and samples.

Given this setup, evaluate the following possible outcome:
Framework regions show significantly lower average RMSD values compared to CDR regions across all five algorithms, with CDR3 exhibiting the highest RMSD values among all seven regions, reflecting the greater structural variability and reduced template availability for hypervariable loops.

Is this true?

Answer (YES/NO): YES